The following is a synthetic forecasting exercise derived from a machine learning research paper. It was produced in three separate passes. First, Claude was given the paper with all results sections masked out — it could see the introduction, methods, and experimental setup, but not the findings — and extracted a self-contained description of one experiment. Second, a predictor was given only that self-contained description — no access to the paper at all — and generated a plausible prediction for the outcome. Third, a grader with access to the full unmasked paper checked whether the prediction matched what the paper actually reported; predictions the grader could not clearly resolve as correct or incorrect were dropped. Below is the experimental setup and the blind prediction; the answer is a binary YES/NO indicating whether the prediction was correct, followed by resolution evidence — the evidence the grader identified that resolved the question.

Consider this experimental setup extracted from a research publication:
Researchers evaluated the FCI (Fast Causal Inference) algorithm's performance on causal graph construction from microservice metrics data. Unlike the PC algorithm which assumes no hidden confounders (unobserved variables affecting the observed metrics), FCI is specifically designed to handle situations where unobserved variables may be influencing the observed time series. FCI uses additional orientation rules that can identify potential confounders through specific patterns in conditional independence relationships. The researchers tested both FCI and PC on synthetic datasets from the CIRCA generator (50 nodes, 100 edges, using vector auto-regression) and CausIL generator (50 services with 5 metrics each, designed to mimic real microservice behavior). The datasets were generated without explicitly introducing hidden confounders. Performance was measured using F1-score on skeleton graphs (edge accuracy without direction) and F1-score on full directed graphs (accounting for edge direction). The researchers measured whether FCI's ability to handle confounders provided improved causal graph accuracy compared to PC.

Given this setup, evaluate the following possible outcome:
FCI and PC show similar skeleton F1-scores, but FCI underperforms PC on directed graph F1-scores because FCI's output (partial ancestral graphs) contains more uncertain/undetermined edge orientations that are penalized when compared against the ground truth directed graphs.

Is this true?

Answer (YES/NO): NO